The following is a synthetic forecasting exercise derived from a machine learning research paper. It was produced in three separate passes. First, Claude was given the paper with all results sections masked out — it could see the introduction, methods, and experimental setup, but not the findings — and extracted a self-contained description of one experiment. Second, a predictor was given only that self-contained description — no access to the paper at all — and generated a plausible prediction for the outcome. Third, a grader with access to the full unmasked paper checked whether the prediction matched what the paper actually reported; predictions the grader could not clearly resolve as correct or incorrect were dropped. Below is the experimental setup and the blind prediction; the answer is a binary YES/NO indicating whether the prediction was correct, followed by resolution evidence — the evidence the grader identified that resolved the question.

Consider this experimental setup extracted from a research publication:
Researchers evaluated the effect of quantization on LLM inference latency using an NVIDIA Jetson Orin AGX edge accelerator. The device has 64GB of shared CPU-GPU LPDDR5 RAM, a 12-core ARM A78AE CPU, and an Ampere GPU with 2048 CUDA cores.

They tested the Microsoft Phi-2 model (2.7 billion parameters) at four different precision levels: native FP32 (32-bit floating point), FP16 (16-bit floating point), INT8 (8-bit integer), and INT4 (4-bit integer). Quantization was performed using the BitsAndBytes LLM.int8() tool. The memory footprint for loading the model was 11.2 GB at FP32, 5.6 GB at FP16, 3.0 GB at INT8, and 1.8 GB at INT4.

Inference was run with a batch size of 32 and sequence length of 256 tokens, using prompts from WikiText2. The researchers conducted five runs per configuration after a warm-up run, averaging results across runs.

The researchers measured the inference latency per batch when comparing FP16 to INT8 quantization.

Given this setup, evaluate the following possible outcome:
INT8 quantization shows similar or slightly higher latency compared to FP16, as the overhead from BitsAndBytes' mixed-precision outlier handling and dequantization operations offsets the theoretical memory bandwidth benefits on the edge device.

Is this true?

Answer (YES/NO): NO